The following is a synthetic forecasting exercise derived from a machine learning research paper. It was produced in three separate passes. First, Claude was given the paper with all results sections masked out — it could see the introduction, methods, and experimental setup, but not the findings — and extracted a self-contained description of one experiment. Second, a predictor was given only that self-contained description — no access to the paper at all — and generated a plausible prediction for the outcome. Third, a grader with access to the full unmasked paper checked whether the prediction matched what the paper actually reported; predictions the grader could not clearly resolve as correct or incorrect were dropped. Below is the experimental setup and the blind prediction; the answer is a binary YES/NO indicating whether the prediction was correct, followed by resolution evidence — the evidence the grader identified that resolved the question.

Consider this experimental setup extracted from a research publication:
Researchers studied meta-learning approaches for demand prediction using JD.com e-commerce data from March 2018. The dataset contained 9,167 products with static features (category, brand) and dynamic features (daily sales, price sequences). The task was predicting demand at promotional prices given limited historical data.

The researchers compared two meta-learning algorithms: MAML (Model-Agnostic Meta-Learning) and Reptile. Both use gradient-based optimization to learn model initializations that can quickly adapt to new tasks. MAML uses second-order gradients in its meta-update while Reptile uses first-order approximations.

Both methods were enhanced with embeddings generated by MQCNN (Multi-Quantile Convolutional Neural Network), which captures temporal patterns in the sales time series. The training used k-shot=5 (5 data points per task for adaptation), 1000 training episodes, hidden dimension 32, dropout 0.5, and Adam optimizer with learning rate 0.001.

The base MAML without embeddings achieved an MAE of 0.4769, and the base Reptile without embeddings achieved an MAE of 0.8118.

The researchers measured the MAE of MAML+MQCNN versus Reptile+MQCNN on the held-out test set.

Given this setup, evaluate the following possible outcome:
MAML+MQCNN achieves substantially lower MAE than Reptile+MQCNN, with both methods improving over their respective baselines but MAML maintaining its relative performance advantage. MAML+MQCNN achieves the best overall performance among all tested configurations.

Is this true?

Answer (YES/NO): NO